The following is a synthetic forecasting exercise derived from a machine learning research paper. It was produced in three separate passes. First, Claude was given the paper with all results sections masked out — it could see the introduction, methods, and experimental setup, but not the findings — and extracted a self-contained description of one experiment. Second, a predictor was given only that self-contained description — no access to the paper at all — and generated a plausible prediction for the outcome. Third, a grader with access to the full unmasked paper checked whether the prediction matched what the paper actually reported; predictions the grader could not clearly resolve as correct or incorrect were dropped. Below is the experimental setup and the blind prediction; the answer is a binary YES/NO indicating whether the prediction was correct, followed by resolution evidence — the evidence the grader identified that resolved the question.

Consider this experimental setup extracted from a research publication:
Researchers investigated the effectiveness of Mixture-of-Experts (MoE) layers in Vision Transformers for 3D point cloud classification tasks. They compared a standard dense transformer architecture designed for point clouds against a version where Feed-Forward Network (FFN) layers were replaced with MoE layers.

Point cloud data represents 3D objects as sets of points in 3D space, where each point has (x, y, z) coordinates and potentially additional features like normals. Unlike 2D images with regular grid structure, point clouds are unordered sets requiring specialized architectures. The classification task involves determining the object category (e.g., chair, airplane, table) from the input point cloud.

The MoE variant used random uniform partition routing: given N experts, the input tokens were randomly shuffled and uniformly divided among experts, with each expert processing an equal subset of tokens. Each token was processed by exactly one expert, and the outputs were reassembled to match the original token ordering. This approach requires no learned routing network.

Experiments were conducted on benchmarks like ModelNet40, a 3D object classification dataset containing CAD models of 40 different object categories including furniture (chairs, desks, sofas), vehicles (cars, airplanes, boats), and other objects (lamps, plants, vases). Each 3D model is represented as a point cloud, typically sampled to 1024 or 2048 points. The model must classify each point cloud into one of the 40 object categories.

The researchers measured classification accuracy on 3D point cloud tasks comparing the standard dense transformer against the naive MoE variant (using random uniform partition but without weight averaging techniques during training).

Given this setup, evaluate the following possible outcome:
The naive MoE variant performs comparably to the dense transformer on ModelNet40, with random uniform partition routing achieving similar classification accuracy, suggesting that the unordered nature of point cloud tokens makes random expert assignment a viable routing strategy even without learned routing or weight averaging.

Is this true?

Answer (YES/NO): NO